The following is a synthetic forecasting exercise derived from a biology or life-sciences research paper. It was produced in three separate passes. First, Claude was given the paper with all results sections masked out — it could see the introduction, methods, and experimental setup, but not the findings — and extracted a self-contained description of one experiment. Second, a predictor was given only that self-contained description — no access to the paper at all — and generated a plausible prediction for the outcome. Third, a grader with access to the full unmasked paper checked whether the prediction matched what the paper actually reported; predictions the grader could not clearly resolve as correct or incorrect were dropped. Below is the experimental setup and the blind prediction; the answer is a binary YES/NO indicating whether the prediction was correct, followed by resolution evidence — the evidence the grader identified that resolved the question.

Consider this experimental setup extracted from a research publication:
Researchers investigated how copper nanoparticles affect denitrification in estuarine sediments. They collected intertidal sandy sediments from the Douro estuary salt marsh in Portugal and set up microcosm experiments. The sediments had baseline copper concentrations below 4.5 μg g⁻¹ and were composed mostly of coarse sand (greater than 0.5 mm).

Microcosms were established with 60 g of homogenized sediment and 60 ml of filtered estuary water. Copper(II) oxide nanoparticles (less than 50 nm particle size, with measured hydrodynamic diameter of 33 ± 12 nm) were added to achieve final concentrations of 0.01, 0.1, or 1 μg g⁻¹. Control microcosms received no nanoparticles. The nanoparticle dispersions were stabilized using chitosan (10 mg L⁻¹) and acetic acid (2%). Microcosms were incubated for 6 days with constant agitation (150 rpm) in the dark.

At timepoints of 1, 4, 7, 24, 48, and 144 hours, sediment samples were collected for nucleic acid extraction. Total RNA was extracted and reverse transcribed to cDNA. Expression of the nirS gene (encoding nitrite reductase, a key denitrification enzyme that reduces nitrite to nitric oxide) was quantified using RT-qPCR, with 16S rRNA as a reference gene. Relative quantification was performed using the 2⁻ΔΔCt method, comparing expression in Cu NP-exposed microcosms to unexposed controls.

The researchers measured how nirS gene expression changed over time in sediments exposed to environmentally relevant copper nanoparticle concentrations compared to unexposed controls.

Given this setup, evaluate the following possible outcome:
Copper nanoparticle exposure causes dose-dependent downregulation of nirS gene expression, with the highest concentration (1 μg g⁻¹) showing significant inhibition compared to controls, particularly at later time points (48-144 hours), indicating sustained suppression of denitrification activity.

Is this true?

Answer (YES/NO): NO